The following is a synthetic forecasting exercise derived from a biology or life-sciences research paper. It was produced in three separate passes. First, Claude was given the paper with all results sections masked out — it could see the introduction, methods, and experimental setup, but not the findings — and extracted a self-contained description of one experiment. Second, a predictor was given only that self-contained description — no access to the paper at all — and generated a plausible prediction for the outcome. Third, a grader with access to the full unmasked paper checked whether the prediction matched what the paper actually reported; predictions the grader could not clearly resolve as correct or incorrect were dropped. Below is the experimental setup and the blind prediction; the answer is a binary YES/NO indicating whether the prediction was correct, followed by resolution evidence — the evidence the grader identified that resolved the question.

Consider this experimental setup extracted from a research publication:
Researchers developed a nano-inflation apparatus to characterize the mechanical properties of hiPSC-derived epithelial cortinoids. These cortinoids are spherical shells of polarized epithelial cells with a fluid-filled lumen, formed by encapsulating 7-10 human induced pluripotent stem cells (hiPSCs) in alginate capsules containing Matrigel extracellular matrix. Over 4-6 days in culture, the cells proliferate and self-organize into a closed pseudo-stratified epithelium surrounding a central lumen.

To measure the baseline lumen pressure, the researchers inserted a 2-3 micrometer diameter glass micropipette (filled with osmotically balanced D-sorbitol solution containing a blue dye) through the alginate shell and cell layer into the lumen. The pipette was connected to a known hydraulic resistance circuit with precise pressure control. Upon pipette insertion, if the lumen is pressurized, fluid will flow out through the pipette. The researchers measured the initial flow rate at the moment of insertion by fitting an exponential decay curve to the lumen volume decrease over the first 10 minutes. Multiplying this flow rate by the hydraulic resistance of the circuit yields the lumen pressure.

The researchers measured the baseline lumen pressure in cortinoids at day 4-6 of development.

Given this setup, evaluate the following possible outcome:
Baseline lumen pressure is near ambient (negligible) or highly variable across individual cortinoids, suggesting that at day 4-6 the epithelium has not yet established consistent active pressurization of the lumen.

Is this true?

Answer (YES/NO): YES